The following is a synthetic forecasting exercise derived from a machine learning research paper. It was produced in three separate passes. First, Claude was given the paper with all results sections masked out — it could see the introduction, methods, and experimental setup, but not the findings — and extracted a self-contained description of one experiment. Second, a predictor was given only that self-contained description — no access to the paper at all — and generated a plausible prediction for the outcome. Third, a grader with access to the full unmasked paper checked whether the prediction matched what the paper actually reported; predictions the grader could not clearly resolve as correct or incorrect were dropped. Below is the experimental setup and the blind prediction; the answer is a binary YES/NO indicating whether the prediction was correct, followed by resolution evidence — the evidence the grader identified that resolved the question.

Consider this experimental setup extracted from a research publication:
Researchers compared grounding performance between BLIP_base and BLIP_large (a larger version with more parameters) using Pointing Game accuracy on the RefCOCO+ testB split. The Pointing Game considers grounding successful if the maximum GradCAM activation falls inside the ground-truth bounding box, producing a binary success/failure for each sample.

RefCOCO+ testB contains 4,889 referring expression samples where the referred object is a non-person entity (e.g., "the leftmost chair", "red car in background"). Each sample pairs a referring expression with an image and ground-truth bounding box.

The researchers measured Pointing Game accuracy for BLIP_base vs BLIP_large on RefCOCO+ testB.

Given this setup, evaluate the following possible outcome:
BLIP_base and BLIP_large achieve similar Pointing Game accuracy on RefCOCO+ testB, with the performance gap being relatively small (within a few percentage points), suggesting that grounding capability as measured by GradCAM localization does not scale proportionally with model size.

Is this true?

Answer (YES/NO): YES